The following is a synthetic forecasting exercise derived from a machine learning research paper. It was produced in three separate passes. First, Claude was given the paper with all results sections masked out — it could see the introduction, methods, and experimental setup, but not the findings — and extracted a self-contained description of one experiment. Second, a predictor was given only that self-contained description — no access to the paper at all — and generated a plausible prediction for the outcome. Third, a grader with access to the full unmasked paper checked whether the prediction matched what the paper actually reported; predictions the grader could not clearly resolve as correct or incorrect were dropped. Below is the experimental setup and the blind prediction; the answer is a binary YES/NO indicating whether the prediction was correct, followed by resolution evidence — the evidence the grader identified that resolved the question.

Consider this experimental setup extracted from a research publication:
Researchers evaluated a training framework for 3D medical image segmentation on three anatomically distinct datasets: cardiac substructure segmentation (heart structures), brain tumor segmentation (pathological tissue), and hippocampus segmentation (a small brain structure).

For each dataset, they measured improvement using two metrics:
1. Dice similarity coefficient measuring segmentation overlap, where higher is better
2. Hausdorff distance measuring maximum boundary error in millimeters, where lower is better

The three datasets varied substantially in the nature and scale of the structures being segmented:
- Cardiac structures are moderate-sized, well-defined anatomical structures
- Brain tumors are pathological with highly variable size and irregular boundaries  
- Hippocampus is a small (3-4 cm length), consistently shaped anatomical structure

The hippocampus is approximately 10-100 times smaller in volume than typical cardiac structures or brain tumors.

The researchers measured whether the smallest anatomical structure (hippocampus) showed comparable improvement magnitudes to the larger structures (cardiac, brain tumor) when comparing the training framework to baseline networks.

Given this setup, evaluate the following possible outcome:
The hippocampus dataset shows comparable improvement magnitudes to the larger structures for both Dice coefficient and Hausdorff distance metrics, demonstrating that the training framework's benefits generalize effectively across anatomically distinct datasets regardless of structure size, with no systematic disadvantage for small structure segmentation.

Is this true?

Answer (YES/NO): NO